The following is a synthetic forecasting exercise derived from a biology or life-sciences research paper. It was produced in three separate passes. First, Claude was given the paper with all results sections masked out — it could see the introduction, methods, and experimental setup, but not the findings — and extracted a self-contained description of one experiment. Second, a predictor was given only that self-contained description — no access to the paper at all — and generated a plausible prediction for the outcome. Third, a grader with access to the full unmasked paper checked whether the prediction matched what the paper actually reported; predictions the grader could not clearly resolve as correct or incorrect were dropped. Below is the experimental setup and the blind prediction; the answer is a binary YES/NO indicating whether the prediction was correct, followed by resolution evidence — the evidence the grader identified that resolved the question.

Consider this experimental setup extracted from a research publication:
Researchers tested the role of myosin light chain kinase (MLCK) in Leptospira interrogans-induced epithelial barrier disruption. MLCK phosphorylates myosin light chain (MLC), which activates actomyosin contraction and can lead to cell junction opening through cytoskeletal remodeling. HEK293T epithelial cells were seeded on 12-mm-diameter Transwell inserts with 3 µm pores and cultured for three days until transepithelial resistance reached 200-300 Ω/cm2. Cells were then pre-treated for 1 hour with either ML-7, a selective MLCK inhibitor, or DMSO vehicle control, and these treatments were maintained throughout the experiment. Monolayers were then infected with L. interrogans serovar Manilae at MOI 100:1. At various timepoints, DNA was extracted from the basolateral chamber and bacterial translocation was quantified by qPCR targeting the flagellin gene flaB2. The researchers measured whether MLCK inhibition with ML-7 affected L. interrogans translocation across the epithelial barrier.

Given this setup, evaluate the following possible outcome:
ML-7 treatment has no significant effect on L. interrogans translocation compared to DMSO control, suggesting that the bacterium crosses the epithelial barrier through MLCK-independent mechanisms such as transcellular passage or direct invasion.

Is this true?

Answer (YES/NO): NO